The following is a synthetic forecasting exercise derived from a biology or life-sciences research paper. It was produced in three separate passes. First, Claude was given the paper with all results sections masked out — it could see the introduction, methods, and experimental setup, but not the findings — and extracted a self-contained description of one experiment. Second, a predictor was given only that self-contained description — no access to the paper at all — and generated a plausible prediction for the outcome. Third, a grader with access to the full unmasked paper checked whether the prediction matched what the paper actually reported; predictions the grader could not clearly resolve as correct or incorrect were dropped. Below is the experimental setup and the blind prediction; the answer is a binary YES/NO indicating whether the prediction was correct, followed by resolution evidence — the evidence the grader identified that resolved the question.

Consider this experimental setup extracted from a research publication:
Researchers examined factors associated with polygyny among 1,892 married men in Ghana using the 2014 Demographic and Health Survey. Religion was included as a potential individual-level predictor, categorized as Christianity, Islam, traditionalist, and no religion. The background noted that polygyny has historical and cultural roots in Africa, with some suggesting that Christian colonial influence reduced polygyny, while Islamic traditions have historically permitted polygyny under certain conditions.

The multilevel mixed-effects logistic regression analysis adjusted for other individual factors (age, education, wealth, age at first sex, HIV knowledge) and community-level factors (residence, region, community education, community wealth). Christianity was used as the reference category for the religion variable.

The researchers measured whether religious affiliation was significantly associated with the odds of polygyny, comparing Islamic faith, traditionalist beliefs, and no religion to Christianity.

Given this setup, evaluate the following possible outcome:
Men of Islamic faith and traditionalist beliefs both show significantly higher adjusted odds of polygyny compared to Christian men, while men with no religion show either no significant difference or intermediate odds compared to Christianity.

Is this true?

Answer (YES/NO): NO